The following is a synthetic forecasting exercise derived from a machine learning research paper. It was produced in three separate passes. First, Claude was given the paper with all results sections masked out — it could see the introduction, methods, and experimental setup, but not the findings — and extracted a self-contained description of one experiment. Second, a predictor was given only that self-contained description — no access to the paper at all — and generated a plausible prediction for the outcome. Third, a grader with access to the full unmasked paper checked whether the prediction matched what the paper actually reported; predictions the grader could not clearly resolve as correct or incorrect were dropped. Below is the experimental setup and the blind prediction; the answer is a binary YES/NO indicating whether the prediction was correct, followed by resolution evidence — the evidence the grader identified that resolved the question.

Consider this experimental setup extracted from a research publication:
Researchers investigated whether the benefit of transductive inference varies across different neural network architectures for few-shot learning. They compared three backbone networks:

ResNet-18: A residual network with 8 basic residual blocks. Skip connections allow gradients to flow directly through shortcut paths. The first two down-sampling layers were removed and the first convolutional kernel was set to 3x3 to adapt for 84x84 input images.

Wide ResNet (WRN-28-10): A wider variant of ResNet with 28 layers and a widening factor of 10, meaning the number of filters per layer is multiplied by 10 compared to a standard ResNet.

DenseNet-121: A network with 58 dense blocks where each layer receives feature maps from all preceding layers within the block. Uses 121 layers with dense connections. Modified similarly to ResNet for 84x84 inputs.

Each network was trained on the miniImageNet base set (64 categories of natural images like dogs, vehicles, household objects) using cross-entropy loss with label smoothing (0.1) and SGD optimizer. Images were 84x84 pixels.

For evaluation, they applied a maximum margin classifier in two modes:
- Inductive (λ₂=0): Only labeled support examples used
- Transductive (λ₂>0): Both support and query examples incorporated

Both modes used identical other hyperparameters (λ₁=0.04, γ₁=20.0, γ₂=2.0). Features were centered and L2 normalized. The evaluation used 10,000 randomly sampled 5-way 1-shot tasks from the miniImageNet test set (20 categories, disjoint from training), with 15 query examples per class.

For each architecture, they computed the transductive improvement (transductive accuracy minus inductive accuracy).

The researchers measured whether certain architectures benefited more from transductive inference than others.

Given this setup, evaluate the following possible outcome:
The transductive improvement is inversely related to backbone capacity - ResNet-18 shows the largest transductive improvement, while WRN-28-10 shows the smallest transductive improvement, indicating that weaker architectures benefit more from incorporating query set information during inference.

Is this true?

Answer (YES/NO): NO